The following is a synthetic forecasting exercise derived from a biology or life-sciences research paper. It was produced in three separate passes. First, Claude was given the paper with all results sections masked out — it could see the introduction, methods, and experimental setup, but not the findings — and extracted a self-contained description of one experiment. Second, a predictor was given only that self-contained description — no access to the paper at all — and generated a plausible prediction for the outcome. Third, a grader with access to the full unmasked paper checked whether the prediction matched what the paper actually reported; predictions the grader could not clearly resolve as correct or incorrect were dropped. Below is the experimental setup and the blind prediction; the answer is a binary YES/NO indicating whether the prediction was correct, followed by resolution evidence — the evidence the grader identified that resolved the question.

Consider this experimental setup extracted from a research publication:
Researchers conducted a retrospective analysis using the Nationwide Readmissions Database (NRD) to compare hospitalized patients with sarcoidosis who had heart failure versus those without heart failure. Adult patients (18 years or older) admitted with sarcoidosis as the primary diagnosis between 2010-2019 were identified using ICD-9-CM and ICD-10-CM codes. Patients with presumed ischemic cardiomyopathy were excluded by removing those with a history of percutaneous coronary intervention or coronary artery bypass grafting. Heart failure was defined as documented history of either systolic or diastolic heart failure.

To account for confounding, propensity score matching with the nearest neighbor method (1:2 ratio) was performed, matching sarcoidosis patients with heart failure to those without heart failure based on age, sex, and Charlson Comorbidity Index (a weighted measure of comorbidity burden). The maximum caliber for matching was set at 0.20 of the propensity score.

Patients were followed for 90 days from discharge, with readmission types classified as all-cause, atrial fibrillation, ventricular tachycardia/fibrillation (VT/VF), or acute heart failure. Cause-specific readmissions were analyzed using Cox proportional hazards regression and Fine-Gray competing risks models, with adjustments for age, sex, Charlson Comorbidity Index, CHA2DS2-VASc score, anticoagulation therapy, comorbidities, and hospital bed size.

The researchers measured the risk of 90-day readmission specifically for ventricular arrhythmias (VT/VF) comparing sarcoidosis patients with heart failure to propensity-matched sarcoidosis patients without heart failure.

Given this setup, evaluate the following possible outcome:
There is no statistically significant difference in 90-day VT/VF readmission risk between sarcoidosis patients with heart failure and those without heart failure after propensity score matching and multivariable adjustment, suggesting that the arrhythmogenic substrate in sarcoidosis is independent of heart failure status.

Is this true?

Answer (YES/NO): NO